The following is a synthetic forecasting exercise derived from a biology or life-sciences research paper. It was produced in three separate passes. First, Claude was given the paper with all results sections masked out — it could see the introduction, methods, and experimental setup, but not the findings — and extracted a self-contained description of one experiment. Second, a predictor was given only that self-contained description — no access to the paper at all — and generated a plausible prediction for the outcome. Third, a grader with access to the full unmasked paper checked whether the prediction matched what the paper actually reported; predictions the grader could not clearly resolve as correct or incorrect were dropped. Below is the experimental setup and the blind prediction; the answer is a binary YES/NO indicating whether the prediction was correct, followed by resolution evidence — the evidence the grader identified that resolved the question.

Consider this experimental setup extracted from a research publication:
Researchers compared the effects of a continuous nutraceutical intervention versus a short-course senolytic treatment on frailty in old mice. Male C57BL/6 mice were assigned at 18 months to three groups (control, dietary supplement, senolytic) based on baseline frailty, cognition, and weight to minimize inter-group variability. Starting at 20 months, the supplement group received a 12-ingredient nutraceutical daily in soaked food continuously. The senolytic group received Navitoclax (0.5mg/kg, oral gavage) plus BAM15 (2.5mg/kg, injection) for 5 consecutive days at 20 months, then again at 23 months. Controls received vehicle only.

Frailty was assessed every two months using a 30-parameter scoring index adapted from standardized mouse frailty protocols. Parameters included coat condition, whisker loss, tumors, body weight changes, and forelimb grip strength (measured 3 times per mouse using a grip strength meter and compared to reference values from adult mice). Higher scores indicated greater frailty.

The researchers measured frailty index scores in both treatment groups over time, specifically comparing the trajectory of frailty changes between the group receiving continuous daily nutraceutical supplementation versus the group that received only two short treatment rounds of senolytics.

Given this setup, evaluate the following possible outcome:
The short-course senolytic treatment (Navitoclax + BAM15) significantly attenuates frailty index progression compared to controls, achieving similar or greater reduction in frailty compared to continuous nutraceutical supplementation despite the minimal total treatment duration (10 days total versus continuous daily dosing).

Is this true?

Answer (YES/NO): NO